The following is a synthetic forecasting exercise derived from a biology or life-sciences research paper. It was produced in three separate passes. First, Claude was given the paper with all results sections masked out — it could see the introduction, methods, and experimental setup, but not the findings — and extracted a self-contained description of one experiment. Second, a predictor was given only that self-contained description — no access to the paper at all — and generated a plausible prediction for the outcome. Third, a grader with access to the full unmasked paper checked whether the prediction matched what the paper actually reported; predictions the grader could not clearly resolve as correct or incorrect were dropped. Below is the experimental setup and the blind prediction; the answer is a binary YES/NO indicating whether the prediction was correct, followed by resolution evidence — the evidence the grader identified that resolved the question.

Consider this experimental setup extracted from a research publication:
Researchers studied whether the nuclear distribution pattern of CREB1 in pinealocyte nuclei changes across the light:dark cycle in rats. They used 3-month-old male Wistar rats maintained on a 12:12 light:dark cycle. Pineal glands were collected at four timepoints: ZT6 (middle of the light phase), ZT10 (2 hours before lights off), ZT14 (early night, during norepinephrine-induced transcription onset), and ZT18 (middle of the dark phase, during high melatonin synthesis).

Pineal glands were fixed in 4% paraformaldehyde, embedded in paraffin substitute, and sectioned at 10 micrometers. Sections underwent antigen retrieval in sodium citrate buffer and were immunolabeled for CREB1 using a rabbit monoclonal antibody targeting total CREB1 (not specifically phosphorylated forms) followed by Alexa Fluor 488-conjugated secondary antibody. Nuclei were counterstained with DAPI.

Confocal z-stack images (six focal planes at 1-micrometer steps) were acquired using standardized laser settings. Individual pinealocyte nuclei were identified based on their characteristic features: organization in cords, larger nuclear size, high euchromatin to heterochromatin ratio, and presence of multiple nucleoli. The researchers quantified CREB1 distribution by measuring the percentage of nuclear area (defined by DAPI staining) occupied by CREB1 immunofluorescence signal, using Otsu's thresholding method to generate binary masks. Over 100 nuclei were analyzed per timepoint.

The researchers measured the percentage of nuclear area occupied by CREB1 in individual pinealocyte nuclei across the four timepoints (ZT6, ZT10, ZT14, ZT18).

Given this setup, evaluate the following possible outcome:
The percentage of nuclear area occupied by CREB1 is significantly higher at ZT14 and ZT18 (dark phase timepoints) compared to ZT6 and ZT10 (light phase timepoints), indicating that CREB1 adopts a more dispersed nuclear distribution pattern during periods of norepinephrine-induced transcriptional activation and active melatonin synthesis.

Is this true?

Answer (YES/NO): YES